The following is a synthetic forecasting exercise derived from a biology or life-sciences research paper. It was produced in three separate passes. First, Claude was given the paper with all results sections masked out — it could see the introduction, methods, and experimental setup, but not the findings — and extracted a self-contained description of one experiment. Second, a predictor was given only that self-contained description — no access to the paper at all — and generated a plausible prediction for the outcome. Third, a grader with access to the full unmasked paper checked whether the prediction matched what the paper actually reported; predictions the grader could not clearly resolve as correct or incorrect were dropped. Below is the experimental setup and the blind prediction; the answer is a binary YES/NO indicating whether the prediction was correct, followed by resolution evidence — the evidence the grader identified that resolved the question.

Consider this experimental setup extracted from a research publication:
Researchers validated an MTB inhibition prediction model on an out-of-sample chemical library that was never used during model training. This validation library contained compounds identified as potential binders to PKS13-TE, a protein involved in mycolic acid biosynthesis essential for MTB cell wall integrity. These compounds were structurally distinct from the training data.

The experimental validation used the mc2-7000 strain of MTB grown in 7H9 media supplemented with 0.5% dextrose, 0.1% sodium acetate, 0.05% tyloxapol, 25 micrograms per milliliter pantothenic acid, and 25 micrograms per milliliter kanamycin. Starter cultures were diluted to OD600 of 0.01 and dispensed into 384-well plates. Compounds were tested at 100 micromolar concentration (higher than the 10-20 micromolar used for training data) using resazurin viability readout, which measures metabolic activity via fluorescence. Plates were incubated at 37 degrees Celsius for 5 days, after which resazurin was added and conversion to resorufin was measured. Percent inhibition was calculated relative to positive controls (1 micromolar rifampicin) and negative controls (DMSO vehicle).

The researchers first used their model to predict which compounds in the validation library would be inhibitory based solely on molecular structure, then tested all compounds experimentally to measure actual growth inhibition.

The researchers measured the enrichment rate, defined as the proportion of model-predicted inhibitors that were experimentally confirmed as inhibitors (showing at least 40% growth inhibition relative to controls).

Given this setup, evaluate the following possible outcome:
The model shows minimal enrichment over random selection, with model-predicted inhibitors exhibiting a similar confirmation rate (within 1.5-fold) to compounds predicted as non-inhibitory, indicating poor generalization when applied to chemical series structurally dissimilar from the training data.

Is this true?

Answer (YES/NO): NO